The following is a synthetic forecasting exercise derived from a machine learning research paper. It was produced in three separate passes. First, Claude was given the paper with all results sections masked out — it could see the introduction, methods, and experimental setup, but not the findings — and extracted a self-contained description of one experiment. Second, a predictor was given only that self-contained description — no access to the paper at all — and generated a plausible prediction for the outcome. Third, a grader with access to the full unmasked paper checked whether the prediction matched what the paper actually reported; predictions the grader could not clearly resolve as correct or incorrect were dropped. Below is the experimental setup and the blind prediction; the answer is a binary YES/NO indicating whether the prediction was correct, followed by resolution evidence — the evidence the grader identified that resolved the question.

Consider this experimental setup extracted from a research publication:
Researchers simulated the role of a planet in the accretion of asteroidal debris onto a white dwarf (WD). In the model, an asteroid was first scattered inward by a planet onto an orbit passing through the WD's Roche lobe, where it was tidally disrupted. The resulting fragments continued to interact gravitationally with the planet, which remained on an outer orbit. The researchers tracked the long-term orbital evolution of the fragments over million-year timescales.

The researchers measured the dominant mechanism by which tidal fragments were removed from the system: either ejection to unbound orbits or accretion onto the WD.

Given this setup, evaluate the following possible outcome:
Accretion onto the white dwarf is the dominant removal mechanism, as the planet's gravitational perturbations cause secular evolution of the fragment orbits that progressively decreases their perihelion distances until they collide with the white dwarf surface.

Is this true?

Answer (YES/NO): NO